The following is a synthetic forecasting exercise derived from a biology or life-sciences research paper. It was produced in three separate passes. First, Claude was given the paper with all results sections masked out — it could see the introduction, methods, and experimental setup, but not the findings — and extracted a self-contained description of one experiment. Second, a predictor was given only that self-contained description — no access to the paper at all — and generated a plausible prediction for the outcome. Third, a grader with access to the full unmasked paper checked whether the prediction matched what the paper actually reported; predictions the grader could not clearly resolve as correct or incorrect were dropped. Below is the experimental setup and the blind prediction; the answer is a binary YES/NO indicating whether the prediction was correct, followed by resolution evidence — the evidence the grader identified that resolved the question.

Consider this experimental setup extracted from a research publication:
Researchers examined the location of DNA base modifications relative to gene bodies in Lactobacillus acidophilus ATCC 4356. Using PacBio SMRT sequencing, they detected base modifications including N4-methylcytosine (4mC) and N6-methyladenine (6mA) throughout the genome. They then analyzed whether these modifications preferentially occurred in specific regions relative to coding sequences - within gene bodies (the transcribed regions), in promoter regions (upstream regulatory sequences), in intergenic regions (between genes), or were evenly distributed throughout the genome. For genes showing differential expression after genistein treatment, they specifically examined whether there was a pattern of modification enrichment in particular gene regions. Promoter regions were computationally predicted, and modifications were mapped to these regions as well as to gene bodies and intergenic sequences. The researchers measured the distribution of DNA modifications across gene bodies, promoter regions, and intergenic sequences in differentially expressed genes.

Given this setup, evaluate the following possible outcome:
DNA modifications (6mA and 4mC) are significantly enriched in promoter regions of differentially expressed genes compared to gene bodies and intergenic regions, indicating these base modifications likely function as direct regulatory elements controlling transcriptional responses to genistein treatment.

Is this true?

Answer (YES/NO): NO